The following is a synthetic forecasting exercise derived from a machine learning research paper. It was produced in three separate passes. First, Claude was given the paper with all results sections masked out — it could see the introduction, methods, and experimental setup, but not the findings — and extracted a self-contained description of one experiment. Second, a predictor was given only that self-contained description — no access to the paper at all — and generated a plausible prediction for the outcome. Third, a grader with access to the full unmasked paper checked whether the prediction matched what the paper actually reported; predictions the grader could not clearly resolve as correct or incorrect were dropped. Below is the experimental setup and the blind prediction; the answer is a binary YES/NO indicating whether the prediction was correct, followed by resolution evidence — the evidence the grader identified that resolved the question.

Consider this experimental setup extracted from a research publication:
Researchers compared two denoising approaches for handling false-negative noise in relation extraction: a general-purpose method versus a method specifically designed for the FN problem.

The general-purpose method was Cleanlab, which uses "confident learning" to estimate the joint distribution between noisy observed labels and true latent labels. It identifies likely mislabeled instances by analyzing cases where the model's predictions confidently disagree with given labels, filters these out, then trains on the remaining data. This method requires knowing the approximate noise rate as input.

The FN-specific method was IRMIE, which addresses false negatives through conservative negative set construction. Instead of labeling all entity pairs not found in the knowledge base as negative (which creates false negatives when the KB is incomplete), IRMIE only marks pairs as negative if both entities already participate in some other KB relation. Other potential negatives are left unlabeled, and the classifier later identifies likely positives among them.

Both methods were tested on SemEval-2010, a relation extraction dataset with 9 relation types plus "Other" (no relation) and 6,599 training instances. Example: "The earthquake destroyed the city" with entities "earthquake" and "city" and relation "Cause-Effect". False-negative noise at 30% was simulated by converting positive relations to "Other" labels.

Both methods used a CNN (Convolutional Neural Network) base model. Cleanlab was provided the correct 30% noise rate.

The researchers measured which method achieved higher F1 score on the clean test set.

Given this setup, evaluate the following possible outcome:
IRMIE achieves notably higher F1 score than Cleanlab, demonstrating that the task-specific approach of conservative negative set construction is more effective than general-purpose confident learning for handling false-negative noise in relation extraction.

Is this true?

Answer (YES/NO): NO